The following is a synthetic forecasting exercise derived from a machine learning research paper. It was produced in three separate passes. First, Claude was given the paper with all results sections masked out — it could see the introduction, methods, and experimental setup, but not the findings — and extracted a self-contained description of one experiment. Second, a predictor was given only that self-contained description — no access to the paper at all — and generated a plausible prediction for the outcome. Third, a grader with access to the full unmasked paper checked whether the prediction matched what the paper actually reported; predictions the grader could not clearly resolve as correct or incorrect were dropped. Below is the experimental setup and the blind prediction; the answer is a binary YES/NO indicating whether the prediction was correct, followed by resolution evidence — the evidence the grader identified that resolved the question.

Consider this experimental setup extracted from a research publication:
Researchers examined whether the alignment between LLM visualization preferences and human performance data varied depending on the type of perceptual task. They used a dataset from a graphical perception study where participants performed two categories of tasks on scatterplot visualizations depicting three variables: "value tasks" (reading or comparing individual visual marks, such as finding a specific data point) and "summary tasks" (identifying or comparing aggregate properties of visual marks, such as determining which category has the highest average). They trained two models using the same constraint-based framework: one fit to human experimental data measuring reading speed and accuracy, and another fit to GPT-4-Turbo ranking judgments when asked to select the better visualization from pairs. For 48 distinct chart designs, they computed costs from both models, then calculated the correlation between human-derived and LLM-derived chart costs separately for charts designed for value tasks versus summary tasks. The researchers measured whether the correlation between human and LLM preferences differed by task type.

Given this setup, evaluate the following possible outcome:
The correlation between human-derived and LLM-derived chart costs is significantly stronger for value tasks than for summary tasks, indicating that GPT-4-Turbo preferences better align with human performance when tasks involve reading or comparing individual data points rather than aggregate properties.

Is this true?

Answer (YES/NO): YES